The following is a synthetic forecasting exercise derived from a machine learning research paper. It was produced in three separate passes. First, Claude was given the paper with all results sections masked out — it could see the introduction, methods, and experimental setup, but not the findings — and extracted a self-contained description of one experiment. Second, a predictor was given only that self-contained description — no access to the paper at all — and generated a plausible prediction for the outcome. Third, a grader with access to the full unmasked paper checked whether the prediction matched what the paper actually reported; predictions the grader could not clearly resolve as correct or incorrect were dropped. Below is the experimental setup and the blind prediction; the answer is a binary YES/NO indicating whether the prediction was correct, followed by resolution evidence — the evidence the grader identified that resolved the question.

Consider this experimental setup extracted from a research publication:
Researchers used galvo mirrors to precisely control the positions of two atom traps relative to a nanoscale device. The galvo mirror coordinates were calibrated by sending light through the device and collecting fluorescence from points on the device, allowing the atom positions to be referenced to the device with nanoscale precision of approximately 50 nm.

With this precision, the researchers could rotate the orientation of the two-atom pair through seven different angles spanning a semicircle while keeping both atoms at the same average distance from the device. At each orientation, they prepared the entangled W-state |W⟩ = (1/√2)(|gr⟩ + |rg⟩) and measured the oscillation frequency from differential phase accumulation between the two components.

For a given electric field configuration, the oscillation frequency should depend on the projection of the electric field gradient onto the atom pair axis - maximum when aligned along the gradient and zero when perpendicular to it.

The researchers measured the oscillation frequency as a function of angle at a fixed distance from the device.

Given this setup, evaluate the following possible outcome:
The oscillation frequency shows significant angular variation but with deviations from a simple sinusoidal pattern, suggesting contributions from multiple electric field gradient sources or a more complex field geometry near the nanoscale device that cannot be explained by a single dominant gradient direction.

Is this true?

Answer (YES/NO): NO